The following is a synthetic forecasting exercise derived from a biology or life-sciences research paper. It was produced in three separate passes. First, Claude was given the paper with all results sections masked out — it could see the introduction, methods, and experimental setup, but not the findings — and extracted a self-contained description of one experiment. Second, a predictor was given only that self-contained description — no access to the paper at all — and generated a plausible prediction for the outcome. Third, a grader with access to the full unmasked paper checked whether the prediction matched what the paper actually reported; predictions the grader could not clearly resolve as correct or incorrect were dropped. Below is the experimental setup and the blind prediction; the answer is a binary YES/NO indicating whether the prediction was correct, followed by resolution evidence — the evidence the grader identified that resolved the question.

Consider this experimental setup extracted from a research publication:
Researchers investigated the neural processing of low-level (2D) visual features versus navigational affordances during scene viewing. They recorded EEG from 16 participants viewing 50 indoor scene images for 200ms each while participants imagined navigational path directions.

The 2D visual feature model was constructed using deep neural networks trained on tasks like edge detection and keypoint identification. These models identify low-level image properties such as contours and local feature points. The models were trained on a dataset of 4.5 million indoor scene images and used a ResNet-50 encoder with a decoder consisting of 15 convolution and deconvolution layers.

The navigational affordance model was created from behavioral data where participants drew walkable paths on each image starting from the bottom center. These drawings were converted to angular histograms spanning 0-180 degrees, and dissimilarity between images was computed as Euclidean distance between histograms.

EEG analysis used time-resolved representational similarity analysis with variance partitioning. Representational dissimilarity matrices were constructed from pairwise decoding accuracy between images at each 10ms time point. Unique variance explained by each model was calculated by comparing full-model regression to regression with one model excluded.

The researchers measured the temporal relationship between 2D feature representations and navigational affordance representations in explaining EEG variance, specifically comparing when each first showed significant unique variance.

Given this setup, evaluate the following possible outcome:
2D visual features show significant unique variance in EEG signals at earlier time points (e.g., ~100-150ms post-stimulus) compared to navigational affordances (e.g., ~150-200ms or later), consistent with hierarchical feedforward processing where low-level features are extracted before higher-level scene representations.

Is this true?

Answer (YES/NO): YES